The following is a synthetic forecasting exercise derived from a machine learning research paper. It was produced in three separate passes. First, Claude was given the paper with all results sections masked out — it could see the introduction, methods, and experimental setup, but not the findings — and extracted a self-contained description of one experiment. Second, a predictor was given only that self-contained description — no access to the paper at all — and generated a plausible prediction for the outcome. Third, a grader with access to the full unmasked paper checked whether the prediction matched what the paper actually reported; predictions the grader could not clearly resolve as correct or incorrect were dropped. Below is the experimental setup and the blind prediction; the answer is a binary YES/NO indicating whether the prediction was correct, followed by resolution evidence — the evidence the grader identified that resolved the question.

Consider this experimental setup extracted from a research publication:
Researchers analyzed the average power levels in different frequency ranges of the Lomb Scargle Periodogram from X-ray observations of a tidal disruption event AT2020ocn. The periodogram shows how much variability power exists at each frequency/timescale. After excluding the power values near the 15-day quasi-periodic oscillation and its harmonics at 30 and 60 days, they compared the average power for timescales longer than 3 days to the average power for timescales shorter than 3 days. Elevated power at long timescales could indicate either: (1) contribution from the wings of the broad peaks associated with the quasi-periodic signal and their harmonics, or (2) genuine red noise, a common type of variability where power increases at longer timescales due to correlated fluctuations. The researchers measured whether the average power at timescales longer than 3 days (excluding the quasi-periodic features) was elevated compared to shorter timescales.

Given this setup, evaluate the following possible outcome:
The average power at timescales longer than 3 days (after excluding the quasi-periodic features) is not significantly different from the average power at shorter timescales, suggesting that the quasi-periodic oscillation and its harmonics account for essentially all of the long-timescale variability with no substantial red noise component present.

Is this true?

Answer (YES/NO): NO